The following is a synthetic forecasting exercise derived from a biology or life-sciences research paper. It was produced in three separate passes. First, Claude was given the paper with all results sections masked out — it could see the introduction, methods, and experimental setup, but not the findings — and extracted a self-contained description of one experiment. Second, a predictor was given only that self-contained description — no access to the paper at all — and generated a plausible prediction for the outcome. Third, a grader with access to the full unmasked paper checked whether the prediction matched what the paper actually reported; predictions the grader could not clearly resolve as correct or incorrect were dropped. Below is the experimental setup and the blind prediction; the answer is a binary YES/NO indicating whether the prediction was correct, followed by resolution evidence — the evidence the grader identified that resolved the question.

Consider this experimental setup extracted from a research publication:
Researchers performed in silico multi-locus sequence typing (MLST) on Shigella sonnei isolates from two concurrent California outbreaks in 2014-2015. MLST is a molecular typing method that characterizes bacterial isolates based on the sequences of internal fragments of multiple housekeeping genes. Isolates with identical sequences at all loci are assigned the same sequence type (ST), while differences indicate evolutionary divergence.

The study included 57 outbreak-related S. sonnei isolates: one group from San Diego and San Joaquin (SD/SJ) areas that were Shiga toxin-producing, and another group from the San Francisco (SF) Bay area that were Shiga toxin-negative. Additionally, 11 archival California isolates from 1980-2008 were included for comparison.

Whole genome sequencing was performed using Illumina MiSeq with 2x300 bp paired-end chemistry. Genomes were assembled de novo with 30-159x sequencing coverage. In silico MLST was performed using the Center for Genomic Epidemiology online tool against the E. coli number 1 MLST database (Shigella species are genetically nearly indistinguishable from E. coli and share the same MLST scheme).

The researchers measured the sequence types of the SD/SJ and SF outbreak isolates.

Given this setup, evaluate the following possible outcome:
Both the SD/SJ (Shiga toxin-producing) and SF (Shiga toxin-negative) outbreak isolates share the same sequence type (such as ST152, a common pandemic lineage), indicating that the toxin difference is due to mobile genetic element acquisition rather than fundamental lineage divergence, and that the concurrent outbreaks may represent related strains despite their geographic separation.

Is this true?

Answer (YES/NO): YES